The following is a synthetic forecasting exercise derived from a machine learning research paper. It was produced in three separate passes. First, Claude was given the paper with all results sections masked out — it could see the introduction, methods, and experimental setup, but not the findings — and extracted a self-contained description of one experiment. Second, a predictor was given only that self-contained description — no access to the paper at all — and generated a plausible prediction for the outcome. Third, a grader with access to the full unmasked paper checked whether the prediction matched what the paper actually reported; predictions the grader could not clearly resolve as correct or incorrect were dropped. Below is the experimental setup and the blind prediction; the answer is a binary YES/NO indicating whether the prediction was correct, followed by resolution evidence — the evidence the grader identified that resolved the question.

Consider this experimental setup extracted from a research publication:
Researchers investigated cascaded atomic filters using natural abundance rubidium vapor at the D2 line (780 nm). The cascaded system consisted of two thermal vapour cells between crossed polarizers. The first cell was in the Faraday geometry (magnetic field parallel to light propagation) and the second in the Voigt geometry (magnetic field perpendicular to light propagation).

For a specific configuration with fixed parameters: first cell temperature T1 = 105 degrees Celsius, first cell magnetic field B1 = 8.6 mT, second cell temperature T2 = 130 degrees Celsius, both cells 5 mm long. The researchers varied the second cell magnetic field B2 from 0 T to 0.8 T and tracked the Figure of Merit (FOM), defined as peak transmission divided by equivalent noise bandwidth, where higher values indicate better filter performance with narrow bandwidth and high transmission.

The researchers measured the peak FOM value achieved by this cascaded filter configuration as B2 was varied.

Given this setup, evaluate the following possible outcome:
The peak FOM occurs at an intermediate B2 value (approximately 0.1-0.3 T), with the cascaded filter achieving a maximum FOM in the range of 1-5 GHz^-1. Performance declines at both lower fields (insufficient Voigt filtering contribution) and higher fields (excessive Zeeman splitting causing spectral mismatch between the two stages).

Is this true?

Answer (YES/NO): NO